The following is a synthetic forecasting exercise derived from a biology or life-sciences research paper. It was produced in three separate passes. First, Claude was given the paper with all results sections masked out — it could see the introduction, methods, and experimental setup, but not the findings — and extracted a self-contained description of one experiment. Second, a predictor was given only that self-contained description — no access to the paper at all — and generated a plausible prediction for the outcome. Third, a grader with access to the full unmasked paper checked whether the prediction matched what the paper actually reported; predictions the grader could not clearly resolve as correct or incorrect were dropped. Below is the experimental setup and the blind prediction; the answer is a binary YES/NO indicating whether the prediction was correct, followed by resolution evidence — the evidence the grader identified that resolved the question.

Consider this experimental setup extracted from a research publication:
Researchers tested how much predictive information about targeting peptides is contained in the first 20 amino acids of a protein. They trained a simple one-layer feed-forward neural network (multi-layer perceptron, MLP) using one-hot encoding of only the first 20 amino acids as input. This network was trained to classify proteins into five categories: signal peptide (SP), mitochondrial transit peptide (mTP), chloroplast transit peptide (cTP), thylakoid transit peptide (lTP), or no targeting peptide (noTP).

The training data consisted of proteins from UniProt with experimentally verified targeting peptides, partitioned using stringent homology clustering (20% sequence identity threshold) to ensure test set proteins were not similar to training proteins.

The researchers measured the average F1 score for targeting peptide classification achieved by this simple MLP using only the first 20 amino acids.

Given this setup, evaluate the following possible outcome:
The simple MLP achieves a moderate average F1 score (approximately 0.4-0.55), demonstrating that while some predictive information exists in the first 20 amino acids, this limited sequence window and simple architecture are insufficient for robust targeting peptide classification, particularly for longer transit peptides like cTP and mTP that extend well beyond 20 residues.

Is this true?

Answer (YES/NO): NO